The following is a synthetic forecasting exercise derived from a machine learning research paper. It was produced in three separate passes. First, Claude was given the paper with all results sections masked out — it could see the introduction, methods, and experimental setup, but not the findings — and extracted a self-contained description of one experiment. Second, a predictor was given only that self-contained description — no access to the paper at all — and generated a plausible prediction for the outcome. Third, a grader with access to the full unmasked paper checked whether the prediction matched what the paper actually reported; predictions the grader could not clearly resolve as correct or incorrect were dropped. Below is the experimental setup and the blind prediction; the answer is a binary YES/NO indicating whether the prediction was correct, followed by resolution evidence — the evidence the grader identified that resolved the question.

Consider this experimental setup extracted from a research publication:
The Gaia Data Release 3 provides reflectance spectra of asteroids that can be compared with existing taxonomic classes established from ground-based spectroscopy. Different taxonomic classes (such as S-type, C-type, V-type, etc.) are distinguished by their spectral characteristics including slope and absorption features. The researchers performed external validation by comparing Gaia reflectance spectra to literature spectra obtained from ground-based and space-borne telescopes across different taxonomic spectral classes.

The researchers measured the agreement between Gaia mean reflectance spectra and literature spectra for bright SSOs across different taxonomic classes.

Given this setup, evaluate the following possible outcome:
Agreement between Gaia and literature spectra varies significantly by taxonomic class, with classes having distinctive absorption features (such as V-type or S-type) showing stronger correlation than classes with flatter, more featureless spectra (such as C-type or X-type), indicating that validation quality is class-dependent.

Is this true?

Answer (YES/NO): NO